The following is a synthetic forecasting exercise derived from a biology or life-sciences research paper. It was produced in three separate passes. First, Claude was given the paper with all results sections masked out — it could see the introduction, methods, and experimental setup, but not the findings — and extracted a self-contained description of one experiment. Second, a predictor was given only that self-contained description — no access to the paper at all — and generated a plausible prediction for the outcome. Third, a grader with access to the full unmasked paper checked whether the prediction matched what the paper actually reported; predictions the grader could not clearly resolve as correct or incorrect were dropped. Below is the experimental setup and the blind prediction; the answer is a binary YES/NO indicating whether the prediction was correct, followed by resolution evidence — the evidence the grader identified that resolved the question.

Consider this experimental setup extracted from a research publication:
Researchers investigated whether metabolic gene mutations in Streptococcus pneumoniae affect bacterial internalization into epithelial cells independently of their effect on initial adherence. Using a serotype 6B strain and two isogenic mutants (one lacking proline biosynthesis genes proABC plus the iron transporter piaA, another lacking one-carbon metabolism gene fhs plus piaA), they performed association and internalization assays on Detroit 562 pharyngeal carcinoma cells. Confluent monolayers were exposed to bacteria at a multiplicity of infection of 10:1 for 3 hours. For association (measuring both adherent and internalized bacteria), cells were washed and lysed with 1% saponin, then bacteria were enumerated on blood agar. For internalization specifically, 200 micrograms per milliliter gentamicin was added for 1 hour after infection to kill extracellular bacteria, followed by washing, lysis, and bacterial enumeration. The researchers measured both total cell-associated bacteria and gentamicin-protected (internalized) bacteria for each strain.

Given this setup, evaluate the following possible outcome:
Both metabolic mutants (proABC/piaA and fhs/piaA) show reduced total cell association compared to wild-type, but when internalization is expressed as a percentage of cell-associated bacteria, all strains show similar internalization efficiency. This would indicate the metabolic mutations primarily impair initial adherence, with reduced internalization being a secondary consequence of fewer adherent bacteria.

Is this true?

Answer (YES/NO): NO